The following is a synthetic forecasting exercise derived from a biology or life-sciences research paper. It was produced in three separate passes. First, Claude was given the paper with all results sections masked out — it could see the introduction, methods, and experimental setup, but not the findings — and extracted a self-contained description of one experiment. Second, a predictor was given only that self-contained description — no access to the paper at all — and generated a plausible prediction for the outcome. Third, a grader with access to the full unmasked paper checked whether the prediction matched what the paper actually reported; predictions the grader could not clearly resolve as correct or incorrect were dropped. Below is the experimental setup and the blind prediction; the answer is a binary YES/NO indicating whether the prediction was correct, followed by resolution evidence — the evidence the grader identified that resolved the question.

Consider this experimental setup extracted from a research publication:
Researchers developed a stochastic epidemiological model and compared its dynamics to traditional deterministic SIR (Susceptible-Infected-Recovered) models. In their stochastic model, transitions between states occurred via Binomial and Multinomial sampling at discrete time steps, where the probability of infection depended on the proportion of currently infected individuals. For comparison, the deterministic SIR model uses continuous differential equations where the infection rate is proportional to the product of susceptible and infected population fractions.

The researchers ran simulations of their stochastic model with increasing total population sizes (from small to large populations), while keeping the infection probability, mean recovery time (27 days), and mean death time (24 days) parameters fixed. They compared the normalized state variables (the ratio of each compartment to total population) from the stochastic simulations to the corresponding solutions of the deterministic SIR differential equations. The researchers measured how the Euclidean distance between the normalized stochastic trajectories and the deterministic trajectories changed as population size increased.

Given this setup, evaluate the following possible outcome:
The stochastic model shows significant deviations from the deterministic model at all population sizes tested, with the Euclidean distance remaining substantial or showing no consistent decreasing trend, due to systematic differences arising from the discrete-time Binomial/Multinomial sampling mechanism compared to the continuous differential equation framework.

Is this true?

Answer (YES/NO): NO